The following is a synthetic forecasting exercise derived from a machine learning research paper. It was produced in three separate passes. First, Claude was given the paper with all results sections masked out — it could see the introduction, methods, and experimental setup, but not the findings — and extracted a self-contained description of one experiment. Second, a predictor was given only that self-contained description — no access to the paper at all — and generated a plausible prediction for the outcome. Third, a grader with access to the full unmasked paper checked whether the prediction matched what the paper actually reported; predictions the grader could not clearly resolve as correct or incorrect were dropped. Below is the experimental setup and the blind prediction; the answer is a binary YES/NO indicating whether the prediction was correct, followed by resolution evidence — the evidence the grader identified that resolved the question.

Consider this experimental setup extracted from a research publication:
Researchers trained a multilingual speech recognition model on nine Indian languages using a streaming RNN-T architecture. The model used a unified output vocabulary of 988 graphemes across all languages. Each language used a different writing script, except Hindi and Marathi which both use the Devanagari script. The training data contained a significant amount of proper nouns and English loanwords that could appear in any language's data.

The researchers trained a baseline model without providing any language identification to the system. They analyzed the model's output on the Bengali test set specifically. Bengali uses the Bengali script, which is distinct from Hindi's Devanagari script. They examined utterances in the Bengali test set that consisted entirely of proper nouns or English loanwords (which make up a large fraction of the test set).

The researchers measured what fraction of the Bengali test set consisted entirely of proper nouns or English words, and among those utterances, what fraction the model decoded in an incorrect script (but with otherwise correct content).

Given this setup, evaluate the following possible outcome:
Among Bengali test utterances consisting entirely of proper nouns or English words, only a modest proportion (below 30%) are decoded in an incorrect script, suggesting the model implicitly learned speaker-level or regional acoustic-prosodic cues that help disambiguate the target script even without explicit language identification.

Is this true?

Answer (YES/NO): NO